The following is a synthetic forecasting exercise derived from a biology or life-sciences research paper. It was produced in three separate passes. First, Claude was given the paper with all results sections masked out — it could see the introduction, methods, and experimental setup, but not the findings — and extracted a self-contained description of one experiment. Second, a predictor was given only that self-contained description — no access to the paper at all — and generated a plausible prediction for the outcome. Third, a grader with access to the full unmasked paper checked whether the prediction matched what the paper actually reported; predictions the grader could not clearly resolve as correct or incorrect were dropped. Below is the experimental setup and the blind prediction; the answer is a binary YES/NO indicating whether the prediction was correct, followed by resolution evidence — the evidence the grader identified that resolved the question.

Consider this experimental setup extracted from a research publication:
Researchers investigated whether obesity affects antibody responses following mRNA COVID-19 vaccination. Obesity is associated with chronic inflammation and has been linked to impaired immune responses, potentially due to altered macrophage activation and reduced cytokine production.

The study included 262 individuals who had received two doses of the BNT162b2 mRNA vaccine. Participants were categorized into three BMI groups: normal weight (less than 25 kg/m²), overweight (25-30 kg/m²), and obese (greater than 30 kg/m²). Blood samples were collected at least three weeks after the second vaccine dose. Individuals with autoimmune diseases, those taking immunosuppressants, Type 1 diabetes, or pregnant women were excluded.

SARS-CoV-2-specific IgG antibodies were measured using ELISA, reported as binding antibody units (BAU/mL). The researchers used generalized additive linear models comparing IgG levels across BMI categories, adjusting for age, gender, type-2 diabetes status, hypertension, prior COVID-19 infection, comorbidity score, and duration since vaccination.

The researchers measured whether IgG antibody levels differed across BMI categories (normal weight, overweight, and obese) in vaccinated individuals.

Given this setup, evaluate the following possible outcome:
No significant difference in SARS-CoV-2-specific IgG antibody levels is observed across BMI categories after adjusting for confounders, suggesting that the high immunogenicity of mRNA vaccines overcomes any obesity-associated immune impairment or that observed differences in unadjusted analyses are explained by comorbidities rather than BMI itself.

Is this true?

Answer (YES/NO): YES